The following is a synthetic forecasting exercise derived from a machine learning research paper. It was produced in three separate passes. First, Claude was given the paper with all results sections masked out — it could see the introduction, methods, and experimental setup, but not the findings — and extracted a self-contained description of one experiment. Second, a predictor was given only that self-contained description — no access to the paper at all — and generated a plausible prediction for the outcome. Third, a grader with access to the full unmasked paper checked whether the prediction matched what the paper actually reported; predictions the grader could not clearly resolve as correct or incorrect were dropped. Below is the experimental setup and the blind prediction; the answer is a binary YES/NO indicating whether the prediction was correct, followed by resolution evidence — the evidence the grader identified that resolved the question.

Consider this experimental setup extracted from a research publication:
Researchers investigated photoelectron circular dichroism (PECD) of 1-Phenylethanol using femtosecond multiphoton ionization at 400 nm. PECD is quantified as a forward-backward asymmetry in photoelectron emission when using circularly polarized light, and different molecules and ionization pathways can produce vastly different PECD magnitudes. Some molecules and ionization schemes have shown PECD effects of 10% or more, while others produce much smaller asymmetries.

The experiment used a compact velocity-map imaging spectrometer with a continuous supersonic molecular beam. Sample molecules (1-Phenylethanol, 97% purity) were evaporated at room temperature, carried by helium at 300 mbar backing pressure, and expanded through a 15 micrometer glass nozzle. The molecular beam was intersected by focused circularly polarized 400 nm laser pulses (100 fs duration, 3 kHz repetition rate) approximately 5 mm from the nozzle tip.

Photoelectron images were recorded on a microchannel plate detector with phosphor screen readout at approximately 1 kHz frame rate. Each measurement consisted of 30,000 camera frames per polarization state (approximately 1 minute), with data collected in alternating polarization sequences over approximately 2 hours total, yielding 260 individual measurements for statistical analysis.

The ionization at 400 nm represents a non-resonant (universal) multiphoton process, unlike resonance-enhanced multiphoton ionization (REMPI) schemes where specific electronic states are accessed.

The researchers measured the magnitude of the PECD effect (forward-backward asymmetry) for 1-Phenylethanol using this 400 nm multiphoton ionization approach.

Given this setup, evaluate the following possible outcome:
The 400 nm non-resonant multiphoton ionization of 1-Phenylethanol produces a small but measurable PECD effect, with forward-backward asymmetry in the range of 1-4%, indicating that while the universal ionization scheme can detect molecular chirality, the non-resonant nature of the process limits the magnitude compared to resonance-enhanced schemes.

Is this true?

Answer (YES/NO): YES